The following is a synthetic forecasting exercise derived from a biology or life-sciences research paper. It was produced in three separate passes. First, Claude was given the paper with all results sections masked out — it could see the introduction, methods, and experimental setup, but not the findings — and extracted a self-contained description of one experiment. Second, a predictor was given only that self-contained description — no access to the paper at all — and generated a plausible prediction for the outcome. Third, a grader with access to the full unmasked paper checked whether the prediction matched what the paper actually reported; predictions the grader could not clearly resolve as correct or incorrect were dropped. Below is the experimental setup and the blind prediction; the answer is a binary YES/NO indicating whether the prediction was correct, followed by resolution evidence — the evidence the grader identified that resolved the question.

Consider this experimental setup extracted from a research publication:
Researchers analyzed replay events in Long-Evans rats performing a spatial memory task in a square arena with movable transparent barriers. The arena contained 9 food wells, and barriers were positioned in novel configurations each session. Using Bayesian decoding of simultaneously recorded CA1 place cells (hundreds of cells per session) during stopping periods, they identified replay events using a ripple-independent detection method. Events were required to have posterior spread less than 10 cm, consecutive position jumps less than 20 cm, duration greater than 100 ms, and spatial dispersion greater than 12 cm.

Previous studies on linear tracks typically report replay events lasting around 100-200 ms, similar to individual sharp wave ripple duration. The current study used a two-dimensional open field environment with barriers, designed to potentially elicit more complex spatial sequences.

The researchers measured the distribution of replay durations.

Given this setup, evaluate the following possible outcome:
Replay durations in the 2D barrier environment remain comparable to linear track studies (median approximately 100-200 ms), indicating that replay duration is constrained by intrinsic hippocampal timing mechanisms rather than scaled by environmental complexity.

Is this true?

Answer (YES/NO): NO